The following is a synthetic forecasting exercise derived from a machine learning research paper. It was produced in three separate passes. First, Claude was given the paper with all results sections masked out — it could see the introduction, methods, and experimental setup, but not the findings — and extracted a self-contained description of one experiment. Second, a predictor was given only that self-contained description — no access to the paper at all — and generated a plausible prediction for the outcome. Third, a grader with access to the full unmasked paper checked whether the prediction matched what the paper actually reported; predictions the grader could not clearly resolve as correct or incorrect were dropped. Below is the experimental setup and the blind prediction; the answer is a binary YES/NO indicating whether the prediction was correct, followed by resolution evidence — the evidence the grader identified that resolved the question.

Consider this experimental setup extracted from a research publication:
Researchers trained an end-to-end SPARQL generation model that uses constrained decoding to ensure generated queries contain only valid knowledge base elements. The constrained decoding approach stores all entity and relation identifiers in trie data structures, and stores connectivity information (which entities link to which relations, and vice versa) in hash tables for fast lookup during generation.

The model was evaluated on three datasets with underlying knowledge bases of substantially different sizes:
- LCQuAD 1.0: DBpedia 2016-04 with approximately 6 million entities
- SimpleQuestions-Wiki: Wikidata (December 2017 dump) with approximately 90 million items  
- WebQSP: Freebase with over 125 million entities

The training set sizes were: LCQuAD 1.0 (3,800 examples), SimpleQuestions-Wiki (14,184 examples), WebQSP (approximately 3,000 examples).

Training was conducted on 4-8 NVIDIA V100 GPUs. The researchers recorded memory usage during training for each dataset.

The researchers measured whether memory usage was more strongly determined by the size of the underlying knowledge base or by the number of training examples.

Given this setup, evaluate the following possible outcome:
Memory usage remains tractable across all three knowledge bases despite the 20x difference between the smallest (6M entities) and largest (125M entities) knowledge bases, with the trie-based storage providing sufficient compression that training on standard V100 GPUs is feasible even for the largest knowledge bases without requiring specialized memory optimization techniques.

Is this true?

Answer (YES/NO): NO